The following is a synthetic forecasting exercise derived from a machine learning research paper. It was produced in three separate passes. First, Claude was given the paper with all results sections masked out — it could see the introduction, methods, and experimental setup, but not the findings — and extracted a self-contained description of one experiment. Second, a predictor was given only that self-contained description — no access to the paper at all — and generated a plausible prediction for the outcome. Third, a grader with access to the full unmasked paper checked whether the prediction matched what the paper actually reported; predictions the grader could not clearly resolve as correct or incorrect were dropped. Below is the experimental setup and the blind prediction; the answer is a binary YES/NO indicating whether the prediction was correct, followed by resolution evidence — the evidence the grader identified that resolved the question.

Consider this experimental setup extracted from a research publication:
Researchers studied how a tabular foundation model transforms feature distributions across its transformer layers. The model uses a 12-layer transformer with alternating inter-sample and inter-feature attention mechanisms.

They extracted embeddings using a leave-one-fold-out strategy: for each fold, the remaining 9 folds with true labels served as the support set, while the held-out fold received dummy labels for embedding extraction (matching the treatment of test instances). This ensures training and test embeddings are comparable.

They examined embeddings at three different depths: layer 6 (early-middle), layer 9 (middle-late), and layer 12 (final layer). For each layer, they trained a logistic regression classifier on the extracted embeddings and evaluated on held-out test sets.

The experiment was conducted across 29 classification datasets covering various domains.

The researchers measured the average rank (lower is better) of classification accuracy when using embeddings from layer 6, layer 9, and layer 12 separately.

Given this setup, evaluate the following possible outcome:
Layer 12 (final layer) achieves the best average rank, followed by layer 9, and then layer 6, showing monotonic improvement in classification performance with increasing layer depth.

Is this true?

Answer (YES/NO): YES